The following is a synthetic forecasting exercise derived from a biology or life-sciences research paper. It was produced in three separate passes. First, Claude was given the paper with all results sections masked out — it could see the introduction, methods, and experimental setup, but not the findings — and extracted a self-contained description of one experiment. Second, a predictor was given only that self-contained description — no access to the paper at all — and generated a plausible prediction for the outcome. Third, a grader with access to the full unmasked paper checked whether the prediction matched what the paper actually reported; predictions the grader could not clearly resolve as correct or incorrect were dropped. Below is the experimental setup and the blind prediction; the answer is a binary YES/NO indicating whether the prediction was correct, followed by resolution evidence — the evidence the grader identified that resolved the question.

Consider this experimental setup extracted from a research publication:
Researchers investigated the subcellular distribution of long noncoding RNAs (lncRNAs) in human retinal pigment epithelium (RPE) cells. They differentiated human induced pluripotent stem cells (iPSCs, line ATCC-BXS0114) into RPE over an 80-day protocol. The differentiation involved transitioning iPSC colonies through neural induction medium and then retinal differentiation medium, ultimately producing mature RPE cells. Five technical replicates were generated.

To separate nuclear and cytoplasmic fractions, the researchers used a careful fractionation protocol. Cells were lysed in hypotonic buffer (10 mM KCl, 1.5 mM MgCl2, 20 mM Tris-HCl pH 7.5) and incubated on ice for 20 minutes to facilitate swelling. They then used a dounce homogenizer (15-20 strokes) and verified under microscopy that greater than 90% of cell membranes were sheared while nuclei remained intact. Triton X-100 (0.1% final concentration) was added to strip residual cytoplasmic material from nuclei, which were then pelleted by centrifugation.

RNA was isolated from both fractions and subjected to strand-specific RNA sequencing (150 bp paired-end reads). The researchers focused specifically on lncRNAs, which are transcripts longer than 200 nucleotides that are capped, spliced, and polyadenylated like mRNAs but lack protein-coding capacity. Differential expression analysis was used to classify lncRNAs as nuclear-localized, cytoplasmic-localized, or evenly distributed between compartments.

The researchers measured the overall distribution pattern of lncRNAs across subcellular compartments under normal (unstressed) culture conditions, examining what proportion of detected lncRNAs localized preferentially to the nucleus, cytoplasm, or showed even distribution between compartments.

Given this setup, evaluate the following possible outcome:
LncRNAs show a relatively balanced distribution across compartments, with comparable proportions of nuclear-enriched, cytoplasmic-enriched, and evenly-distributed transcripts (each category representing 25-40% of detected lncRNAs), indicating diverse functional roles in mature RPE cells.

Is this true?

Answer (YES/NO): NO